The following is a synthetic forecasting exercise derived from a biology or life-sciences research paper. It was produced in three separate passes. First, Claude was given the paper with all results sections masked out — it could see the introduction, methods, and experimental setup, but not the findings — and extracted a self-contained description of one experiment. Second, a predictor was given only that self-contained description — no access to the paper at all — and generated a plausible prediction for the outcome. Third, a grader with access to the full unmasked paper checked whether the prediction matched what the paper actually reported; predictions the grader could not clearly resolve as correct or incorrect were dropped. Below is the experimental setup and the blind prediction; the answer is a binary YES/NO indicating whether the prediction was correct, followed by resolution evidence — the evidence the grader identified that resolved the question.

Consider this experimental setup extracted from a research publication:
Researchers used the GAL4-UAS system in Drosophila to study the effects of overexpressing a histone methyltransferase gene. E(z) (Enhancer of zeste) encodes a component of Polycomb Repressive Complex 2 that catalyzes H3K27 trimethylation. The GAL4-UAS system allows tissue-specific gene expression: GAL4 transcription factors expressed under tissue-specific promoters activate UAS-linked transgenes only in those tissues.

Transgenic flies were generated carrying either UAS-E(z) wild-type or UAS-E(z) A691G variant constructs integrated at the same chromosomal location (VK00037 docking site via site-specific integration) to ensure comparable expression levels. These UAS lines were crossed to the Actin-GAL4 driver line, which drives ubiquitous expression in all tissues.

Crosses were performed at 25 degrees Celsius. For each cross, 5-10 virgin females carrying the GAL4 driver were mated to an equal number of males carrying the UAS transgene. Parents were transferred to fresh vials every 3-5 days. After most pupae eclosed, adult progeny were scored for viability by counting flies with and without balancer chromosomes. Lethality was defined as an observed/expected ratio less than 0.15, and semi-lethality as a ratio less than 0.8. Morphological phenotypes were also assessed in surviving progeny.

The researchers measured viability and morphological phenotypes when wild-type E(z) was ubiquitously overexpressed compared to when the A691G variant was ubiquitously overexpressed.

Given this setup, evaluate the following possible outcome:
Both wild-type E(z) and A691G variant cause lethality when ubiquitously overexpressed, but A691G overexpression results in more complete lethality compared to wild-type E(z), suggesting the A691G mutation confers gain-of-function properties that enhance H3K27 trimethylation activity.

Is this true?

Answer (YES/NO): NO